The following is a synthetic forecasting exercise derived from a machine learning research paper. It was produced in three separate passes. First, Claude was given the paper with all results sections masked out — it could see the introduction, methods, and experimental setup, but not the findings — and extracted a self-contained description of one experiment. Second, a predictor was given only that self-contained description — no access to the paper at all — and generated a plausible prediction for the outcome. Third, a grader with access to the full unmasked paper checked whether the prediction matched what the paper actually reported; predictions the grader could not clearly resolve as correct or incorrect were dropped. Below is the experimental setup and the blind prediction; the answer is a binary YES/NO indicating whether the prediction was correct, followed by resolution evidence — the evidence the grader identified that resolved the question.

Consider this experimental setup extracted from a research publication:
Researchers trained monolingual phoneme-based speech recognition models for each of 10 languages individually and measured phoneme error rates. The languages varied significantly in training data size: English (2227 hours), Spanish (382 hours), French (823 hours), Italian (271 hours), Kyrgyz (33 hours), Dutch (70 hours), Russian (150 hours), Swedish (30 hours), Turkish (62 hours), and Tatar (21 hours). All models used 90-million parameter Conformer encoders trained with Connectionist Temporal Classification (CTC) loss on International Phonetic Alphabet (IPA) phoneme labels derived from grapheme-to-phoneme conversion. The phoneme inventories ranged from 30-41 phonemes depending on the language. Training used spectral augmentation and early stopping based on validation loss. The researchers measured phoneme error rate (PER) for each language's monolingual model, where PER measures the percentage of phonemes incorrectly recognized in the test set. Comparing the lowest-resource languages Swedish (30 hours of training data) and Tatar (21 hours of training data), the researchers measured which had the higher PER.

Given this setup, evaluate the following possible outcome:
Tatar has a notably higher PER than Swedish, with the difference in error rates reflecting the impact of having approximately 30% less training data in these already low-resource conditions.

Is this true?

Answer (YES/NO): NO